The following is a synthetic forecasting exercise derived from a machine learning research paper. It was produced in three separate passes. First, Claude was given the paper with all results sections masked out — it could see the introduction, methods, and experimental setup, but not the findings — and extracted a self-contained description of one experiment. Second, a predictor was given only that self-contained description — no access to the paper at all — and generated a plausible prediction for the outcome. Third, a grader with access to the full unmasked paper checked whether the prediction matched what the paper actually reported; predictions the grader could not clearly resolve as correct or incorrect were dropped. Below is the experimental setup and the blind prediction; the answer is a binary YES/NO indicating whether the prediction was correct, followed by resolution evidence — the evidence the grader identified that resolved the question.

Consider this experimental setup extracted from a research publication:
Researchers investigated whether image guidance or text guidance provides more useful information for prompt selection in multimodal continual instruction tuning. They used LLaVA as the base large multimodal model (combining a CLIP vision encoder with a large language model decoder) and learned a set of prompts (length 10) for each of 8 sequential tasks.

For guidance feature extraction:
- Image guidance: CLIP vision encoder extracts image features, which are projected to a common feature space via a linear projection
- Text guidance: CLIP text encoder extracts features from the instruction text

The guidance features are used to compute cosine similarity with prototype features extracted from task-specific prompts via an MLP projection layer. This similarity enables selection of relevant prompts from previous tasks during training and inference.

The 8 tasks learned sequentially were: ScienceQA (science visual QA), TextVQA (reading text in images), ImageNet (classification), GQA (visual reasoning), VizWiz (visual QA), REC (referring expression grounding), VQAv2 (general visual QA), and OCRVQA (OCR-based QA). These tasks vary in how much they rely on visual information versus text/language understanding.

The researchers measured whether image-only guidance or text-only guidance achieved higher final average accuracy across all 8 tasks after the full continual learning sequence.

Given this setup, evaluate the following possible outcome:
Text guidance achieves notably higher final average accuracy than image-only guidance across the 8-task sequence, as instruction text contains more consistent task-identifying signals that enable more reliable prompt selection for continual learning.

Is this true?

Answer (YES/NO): NO